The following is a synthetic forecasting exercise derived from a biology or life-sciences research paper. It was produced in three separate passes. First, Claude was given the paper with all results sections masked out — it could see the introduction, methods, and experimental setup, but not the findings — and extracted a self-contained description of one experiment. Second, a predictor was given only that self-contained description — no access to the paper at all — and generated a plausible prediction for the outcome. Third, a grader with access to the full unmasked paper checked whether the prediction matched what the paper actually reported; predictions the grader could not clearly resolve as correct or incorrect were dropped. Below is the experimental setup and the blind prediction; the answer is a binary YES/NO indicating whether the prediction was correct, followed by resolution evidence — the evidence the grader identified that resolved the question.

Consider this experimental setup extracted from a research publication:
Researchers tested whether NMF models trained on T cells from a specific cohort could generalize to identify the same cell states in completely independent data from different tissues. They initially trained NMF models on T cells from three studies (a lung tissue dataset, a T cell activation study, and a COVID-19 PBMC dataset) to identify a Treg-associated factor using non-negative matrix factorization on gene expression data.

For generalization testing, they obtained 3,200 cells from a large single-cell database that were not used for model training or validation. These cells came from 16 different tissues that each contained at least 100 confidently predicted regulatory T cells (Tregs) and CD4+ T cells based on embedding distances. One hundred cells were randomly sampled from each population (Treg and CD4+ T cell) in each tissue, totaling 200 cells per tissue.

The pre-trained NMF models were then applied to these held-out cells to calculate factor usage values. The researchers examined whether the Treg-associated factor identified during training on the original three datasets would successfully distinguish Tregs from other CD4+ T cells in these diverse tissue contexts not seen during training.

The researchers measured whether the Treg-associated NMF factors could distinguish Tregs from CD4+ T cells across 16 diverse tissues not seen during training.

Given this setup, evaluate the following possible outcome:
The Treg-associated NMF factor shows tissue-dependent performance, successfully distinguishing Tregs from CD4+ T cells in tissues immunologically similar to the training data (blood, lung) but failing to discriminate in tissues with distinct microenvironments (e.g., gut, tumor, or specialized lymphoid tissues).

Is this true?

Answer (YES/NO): NO